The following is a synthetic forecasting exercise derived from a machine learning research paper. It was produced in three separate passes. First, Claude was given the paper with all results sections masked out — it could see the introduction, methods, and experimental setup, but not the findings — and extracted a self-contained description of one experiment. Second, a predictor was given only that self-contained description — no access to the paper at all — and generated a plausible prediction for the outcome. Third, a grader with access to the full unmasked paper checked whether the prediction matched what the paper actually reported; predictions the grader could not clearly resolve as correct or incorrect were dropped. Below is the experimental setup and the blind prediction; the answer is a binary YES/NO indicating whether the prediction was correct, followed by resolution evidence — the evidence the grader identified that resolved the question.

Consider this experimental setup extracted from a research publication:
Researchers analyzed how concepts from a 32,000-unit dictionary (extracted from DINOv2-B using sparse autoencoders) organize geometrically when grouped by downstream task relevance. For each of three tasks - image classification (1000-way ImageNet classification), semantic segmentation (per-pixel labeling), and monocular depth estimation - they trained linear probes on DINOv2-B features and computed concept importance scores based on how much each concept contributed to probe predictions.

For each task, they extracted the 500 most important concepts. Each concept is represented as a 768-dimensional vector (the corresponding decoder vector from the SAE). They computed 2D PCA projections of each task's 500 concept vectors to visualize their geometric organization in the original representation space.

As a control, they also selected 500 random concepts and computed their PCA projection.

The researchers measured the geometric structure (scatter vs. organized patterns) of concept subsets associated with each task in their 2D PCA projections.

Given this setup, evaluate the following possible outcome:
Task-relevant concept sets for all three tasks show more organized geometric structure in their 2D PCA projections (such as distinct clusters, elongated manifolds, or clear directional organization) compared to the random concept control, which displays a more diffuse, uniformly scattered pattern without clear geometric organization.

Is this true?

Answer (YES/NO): NO